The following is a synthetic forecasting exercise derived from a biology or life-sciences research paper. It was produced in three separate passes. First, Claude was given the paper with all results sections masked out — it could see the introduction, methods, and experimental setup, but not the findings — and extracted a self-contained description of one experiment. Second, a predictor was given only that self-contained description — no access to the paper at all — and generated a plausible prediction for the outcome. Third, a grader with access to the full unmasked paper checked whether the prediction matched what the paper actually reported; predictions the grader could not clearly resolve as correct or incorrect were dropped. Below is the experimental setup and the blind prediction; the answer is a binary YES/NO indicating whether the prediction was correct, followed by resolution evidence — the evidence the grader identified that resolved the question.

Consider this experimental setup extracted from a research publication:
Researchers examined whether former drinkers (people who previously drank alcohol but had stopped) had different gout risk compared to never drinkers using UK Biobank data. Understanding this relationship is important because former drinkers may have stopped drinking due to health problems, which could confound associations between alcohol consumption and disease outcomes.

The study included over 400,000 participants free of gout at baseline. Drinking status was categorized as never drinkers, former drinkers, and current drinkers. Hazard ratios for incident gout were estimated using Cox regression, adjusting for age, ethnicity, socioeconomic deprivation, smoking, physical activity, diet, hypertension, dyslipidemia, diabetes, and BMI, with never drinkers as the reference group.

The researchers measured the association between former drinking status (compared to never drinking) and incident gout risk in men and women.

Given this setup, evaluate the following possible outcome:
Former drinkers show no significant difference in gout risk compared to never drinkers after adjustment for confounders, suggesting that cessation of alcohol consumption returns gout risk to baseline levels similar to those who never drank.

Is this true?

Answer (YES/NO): YES